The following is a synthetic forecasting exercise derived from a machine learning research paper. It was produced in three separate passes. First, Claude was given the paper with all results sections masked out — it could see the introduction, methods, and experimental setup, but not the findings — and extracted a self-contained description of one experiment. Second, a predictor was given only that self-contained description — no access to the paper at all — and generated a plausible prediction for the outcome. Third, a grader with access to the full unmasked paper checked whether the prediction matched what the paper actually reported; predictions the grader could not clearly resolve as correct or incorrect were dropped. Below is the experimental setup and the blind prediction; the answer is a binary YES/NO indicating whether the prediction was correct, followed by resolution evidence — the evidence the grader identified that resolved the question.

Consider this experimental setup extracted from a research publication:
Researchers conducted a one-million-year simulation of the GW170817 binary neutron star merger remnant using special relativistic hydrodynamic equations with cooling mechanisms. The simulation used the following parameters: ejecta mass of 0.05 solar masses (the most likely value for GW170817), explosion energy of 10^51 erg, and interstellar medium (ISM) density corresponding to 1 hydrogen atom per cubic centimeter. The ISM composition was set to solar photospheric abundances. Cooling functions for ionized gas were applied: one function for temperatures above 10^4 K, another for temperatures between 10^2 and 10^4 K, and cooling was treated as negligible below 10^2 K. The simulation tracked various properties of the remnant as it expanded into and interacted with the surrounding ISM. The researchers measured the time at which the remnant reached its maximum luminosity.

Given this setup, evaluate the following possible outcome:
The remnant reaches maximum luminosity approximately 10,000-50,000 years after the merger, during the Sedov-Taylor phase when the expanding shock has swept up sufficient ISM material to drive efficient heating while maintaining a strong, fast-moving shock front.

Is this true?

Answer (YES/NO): YES